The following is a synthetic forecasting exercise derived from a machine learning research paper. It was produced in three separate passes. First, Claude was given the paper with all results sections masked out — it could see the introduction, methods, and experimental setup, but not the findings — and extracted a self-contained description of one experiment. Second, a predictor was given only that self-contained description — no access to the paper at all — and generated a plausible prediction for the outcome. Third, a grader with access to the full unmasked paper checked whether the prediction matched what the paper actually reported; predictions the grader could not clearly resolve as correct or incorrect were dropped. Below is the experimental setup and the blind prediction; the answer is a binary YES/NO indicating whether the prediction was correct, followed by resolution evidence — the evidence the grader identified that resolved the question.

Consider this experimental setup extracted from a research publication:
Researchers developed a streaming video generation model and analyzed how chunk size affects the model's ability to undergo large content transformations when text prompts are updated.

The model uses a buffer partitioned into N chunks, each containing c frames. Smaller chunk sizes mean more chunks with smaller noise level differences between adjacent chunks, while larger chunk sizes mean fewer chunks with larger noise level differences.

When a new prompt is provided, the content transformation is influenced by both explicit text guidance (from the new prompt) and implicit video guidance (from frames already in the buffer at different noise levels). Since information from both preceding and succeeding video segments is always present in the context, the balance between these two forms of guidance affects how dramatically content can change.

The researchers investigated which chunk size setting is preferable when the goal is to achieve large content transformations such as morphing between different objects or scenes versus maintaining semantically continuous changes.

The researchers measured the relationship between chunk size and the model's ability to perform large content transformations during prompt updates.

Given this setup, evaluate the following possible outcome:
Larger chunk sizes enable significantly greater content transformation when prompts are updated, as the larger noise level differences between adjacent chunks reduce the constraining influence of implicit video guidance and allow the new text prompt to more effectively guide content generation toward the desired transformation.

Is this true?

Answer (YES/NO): YES